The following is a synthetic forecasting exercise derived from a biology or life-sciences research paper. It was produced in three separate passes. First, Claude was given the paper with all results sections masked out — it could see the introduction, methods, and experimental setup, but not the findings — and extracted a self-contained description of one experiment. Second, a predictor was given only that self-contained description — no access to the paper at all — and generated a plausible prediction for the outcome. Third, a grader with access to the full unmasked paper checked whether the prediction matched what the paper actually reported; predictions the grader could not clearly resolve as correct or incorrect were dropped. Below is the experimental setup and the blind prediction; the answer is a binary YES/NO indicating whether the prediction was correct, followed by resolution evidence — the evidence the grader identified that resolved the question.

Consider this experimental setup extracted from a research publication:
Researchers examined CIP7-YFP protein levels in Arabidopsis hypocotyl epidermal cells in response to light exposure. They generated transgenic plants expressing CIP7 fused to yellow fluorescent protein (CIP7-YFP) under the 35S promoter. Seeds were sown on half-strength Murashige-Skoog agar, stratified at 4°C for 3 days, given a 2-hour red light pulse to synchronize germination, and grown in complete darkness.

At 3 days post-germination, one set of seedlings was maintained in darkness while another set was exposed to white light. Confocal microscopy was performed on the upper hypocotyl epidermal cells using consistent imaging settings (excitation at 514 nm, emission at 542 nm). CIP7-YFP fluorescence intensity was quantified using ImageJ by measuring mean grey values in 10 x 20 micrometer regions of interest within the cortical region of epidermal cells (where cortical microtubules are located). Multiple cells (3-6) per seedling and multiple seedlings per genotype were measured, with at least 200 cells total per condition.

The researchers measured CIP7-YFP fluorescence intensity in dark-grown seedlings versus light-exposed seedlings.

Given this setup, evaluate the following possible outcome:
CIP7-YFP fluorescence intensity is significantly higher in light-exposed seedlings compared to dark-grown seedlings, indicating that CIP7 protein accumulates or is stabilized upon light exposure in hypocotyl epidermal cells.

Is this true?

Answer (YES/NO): NO